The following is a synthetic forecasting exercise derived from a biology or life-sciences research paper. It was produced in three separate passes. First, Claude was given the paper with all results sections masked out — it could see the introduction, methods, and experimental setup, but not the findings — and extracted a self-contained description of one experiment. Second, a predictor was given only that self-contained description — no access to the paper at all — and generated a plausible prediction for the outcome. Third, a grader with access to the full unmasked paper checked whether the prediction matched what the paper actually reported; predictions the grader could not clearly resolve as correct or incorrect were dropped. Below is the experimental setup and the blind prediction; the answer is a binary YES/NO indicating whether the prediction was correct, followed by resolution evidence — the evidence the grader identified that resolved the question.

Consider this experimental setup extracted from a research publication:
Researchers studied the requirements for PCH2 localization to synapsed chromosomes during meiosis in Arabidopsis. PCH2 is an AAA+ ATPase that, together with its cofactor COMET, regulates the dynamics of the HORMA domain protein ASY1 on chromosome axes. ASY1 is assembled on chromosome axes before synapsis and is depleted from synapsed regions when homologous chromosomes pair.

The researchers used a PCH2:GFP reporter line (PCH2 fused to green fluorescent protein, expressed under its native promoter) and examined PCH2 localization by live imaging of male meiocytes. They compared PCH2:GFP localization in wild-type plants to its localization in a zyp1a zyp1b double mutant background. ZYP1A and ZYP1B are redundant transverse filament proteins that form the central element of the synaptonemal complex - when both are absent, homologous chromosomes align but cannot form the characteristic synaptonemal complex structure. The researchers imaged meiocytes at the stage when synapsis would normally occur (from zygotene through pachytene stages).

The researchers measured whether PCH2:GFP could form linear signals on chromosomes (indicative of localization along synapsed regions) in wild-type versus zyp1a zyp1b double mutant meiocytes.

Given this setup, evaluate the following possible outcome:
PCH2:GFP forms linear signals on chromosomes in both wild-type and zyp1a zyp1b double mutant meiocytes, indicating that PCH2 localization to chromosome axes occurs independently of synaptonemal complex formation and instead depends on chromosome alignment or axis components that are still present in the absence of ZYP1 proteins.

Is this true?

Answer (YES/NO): NO